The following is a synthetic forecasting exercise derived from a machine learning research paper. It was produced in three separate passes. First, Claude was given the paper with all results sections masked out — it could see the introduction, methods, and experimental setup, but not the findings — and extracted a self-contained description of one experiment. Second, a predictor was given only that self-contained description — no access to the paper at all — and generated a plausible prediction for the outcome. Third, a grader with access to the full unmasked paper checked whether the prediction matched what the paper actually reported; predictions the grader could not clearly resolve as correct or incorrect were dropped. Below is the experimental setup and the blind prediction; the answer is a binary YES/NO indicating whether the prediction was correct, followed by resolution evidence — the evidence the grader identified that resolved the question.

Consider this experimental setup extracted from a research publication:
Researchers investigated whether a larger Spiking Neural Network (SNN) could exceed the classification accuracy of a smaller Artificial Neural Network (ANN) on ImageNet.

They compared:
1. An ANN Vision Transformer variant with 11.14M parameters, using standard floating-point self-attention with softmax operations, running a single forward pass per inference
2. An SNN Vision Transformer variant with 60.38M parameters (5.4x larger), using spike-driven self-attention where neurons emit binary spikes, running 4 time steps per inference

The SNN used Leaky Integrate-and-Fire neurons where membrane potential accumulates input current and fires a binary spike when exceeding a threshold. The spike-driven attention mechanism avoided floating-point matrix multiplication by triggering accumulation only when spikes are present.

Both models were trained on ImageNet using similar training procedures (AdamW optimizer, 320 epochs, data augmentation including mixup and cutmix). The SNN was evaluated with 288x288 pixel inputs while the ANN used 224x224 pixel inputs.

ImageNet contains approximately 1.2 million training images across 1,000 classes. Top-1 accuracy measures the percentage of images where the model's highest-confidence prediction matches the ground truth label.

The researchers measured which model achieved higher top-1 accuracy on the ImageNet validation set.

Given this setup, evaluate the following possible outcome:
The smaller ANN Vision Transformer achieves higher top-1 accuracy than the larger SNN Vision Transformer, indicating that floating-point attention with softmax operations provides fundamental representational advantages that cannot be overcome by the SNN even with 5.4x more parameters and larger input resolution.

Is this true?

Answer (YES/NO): NO